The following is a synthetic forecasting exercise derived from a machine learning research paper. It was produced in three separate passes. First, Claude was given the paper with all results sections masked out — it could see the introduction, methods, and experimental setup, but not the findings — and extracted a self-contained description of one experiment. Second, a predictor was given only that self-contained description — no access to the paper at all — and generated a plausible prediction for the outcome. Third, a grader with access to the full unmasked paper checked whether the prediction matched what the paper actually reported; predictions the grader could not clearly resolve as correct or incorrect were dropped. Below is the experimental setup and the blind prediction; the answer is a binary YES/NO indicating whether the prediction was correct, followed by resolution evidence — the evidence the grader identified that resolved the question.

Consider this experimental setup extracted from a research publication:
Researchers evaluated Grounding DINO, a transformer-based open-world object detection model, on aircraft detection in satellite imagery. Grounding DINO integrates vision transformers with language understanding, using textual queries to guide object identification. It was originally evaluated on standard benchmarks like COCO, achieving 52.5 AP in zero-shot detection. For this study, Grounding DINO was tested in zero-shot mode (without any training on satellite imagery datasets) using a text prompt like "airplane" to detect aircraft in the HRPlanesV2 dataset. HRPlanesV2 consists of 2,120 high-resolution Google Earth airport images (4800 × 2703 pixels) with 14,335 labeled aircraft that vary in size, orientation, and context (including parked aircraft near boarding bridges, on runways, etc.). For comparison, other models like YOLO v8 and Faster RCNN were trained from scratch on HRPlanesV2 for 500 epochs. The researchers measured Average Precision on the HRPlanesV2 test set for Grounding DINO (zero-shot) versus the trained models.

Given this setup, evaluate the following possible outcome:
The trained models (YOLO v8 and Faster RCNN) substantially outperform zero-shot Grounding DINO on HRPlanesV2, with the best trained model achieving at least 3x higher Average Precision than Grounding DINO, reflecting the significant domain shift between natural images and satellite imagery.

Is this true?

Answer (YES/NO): NO